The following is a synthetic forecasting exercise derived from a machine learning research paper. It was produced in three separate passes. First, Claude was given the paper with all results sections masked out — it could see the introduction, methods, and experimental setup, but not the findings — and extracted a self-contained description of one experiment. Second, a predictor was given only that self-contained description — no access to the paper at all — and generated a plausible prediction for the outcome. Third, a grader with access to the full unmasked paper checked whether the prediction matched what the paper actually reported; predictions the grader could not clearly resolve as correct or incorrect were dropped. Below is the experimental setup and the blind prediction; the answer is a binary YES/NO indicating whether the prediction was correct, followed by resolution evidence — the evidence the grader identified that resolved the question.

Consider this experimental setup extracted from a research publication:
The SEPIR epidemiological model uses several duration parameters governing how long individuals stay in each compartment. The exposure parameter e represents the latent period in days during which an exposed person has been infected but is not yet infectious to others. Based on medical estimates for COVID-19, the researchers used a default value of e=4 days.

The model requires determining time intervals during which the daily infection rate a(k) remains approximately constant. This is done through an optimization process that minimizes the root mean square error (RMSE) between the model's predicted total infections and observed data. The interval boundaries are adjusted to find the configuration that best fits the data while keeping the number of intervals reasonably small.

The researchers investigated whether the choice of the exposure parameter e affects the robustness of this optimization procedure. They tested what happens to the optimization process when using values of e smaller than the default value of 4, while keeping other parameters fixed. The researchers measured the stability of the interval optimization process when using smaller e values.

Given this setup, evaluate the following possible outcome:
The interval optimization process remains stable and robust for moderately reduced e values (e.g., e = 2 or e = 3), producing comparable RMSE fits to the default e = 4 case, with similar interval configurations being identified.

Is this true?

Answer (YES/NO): NO